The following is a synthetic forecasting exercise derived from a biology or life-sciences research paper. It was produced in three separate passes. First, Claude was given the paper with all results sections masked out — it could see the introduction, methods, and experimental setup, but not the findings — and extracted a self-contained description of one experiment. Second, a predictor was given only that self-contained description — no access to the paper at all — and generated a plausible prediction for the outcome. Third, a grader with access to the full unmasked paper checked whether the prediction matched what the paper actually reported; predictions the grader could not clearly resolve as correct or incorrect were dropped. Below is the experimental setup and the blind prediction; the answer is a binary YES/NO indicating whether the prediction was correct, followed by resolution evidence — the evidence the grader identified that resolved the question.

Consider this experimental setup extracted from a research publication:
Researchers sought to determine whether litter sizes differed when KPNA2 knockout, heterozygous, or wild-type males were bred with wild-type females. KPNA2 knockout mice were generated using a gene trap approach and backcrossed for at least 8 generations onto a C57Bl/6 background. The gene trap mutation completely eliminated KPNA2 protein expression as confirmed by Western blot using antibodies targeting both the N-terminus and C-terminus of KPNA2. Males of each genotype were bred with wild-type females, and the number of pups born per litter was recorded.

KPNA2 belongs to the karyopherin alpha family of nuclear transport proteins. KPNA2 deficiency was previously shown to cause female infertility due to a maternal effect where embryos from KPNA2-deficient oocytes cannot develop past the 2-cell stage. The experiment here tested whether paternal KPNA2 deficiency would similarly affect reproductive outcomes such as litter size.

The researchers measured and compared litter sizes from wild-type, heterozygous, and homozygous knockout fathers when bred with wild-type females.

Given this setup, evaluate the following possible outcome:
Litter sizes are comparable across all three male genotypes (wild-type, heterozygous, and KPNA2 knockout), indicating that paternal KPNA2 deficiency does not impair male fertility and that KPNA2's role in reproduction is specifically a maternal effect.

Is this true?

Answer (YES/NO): YES